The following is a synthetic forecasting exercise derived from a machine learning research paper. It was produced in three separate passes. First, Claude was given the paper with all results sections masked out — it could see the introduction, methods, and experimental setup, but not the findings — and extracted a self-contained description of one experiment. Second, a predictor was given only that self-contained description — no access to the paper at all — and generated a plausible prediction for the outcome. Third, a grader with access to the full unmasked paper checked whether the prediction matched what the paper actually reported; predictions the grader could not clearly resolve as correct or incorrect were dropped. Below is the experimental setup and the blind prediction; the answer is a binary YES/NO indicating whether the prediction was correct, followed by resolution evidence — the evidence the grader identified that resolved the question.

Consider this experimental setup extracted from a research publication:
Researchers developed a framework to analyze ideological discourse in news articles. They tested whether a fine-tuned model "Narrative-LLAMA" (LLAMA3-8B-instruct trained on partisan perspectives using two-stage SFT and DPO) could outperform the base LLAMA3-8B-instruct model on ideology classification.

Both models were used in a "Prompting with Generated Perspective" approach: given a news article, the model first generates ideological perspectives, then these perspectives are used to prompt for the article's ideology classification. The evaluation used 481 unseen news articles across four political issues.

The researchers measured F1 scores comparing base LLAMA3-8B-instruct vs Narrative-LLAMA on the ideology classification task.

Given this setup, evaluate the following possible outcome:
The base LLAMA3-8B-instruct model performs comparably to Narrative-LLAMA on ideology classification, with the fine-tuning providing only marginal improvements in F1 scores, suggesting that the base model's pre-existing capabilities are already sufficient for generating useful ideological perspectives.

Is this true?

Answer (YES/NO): NO